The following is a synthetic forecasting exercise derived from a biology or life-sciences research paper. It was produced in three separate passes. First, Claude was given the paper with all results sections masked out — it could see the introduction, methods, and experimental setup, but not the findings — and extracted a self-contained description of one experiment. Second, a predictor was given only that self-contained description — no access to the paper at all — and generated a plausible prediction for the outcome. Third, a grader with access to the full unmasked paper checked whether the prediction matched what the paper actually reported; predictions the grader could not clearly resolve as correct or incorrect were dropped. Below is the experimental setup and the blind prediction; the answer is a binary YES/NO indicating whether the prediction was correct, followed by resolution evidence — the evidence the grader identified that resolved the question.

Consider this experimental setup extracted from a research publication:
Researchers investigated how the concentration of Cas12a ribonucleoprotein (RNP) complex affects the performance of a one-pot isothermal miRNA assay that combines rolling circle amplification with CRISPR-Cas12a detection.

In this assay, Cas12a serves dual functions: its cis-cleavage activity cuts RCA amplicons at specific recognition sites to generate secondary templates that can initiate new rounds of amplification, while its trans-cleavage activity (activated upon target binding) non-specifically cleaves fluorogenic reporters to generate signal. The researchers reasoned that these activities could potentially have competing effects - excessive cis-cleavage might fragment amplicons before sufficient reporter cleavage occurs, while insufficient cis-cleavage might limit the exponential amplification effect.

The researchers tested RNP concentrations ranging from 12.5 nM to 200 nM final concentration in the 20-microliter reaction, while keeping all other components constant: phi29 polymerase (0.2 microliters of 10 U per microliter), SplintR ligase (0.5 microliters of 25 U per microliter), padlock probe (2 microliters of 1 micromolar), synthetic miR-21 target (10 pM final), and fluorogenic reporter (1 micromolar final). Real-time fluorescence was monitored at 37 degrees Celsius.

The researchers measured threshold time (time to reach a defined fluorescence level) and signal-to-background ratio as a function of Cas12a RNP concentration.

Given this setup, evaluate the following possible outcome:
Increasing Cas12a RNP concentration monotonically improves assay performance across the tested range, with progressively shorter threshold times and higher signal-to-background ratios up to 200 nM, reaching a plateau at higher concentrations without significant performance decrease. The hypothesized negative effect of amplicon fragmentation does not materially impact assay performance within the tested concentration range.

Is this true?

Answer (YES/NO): NO